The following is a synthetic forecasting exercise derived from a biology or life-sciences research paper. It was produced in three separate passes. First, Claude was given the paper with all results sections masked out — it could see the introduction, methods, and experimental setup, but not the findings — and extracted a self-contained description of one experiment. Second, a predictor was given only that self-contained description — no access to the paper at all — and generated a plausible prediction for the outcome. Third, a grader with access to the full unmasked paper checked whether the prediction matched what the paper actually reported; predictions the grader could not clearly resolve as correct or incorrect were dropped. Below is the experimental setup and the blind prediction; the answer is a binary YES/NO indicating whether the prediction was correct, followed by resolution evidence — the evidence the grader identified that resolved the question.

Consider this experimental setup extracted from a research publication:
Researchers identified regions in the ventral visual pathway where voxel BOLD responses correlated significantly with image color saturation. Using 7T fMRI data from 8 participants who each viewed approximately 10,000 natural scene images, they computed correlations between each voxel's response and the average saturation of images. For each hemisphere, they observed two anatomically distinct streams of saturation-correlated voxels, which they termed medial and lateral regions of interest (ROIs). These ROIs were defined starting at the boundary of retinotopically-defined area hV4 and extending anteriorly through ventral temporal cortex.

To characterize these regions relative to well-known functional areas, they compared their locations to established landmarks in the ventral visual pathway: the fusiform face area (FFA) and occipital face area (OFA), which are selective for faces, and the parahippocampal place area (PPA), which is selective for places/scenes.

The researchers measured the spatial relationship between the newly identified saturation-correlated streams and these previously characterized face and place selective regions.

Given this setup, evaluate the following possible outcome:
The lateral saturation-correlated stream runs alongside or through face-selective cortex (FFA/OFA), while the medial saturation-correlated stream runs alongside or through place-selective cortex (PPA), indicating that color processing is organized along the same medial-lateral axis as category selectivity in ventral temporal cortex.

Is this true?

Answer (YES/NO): NO